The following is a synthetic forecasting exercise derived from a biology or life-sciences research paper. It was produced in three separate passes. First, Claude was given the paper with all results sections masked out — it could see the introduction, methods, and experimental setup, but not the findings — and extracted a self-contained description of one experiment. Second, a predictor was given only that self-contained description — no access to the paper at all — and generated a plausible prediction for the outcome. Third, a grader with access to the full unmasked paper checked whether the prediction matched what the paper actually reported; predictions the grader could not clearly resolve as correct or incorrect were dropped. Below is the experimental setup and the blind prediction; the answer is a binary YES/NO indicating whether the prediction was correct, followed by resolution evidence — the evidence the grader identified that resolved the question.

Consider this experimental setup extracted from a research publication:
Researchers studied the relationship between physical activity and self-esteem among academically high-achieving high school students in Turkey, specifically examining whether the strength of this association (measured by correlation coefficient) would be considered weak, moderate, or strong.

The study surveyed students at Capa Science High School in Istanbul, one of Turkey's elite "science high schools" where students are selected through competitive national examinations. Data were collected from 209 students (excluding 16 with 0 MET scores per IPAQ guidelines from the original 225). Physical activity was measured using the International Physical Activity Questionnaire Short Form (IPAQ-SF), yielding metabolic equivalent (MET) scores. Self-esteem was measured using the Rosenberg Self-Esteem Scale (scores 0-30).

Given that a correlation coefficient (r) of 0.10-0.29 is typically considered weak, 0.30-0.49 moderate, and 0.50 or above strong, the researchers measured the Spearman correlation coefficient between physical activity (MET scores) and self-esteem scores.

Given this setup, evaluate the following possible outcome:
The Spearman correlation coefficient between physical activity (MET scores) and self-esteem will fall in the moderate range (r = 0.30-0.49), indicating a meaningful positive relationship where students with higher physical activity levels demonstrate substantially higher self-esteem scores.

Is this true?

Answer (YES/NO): NO